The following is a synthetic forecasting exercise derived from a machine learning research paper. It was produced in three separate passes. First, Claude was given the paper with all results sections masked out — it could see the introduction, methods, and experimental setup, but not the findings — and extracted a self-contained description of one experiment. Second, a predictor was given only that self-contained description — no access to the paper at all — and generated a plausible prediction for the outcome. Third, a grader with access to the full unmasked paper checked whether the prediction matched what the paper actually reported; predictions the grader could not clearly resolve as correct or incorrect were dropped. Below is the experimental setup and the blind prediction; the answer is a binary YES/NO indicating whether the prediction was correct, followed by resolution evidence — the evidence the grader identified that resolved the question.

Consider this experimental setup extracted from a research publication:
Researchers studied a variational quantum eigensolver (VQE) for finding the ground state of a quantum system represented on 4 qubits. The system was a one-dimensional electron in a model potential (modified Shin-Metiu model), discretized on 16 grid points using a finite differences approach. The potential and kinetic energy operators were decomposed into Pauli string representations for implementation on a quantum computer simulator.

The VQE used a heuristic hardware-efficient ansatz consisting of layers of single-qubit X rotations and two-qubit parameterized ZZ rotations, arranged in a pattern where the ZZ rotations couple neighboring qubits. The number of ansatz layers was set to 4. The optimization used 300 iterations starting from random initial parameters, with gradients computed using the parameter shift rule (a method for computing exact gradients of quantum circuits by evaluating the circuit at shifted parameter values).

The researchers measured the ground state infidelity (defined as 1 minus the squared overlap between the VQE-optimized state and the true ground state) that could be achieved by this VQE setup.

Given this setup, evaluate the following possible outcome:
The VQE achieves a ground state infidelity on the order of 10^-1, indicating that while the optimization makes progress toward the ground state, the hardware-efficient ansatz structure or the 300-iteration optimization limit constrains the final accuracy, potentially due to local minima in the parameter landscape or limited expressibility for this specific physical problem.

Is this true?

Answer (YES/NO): NO